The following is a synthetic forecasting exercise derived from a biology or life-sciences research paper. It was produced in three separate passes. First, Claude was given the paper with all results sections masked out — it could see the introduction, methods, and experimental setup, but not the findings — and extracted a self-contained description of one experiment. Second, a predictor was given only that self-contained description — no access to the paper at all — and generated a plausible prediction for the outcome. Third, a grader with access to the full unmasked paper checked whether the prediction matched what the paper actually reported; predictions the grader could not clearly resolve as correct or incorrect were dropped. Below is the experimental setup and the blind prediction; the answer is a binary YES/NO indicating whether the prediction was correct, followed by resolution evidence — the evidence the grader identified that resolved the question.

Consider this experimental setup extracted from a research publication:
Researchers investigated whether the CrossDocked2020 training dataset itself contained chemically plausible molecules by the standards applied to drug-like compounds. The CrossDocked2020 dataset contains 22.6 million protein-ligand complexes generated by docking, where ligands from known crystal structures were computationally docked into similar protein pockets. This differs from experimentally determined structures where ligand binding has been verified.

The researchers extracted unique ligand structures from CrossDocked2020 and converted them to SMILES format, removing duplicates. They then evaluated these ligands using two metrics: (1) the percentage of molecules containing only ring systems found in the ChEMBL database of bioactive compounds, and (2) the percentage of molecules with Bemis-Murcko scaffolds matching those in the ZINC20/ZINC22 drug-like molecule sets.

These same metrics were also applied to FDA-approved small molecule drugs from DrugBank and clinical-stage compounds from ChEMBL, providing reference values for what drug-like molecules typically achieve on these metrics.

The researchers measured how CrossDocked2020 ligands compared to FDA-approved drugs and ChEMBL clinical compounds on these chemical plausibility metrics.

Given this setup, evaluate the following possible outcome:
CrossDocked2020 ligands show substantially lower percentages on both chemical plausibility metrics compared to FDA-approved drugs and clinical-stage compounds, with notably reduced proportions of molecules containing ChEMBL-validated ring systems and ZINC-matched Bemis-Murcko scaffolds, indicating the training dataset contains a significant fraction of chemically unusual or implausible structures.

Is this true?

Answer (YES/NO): NO